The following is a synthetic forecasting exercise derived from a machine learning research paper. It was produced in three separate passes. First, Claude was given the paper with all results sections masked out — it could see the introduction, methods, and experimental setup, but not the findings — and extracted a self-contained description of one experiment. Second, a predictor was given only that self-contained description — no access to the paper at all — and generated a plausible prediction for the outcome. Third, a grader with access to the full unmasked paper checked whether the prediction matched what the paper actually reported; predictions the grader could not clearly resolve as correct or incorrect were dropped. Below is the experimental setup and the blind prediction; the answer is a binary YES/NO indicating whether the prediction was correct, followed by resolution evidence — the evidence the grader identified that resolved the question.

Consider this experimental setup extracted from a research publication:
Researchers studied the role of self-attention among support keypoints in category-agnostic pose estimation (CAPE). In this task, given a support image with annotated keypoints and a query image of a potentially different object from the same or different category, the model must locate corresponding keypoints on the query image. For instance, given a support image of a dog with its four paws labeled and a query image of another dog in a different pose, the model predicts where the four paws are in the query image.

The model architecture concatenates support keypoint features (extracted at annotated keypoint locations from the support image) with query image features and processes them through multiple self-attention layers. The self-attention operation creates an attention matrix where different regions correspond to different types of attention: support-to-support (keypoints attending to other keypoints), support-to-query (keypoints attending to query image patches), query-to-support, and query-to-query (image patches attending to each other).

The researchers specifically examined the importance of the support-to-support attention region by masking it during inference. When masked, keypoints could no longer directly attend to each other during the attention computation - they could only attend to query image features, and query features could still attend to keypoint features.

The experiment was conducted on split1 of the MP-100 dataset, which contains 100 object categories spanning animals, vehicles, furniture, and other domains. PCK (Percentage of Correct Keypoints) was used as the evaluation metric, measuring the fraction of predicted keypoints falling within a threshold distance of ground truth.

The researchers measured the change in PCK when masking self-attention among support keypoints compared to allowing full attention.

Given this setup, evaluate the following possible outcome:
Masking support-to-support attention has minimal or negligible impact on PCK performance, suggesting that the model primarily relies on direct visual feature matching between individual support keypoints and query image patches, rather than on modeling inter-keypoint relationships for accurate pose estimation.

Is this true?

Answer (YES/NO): NO